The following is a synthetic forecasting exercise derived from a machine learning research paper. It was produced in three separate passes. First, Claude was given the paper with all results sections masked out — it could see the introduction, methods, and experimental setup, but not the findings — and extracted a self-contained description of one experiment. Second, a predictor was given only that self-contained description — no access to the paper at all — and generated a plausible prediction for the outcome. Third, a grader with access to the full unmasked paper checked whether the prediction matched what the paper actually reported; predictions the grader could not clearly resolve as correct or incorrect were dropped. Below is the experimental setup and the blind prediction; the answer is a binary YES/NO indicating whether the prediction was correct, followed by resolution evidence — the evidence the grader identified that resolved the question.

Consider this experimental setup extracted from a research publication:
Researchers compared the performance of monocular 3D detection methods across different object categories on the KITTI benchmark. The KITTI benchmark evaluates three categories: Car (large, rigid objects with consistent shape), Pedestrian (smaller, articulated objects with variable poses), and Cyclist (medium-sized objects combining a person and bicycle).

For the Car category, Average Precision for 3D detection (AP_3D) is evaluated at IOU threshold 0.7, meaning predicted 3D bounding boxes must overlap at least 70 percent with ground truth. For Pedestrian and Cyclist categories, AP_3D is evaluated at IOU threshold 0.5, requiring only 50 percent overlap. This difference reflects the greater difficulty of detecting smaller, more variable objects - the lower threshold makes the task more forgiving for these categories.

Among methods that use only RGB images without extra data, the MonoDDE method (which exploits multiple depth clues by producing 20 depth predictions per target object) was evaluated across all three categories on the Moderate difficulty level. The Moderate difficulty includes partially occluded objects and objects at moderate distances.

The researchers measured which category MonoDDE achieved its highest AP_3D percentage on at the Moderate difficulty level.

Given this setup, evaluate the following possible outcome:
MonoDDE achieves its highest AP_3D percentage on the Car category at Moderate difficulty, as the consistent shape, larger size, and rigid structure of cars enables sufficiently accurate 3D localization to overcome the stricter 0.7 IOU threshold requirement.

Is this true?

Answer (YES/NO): YES